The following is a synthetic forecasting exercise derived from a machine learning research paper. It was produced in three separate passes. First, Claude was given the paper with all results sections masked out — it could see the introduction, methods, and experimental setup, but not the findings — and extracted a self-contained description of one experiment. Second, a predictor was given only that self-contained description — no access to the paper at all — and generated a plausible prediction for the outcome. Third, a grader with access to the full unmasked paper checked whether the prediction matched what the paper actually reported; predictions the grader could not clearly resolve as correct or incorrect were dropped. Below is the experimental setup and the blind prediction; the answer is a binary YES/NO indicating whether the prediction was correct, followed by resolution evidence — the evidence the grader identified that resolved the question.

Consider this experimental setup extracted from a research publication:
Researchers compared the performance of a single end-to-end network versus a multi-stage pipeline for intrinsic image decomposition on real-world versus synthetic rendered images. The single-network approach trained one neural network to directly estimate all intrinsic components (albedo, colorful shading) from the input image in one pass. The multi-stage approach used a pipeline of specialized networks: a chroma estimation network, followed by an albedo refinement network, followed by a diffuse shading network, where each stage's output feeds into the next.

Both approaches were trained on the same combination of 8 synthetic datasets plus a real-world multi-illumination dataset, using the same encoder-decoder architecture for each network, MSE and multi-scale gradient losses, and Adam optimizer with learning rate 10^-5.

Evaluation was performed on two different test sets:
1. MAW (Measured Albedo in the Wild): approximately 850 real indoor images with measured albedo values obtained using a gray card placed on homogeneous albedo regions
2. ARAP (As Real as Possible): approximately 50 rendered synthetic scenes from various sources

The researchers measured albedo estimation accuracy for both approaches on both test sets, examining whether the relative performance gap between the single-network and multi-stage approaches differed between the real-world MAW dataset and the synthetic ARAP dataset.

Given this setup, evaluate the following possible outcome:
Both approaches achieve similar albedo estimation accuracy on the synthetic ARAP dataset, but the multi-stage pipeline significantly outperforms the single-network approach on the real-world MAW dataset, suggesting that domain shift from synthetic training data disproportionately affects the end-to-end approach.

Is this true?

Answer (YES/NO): YES